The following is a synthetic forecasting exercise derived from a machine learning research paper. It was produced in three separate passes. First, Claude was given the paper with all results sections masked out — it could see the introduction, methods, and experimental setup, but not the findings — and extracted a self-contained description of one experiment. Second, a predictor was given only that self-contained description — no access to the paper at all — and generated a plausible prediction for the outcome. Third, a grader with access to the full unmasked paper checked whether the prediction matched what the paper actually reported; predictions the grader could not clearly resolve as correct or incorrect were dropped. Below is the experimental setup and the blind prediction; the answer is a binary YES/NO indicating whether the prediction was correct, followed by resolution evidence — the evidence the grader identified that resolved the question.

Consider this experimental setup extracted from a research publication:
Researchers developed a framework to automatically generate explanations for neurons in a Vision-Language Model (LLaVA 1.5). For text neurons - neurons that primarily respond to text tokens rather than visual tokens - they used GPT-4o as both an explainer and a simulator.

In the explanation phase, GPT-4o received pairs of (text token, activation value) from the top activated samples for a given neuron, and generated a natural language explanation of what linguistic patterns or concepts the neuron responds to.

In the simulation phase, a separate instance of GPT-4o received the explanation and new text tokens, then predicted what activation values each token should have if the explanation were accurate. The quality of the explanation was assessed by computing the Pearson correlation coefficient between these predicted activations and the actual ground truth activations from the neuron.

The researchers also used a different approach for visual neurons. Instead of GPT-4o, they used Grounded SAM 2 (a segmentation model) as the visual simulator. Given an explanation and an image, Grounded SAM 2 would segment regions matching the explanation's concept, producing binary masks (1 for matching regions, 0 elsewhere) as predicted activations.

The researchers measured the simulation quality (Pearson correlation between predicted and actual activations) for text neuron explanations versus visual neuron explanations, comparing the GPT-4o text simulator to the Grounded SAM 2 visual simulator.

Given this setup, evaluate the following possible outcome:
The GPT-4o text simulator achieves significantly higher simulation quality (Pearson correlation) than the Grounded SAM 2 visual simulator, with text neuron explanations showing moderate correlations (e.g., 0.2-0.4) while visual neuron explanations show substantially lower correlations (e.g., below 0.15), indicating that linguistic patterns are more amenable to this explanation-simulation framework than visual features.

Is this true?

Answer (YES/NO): NO